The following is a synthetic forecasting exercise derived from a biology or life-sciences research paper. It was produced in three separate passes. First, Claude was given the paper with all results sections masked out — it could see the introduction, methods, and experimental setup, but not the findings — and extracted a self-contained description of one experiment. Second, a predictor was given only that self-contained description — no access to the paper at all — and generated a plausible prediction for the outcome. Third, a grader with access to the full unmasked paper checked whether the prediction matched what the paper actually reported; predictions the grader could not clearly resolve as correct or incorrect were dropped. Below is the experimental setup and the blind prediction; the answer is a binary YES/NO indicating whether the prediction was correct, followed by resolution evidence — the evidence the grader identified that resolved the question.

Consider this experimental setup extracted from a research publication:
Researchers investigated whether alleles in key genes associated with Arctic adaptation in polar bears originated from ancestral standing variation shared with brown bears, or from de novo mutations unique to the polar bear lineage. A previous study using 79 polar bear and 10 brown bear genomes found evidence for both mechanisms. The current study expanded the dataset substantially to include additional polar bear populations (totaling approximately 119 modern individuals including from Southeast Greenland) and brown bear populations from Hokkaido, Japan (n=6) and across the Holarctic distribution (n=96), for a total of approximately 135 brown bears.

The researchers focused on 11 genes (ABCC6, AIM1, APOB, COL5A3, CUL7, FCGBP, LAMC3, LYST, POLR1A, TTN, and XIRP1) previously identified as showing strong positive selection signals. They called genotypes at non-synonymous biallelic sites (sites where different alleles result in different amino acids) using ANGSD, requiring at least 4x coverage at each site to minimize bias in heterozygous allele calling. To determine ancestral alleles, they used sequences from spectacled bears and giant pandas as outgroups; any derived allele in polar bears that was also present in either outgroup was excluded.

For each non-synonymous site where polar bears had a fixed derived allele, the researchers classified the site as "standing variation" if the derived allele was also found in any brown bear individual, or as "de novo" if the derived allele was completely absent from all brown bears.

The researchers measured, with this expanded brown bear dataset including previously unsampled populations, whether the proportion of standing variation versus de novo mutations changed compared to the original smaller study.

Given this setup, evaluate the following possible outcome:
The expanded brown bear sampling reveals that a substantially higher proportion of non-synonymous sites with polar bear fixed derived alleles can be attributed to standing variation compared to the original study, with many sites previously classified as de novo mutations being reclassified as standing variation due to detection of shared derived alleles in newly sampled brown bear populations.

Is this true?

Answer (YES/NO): YES